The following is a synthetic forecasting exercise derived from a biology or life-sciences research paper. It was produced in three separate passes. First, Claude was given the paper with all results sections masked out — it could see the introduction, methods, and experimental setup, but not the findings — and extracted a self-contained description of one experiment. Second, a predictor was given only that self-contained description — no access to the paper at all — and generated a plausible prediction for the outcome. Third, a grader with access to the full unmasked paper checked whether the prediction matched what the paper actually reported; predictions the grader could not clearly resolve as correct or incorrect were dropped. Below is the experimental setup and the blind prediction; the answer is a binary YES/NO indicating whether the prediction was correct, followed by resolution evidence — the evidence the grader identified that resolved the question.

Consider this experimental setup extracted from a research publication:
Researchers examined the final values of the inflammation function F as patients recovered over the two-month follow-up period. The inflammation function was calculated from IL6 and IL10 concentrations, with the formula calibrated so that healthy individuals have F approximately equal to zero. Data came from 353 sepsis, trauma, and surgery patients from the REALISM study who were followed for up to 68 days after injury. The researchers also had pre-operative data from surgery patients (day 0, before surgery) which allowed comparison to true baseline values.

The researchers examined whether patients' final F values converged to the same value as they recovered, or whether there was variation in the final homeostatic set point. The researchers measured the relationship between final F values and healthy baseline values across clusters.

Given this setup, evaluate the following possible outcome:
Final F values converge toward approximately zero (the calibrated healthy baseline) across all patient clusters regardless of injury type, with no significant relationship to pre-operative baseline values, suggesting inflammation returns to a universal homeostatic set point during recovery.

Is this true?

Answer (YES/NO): NO